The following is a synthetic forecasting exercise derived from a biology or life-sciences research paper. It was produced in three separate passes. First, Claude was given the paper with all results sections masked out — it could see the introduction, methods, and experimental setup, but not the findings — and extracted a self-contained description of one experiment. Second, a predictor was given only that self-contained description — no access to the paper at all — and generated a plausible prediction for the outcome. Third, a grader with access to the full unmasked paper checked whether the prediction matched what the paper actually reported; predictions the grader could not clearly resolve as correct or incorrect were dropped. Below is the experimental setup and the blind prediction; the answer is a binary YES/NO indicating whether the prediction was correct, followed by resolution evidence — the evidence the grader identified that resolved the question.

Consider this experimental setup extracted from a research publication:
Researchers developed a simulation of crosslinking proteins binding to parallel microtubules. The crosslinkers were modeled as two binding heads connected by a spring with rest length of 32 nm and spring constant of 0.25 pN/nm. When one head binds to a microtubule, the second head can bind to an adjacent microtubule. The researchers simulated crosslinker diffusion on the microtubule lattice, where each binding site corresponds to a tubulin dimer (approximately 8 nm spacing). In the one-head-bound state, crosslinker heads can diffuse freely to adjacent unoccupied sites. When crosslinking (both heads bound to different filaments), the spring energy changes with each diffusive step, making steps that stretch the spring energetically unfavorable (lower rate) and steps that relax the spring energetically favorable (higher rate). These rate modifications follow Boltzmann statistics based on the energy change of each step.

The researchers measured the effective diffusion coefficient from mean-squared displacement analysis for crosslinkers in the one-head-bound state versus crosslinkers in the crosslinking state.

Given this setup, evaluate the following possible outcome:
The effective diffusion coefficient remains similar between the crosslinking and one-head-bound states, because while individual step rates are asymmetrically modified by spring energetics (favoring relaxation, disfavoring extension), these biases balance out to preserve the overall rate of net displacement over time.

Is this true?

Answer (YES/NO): NO